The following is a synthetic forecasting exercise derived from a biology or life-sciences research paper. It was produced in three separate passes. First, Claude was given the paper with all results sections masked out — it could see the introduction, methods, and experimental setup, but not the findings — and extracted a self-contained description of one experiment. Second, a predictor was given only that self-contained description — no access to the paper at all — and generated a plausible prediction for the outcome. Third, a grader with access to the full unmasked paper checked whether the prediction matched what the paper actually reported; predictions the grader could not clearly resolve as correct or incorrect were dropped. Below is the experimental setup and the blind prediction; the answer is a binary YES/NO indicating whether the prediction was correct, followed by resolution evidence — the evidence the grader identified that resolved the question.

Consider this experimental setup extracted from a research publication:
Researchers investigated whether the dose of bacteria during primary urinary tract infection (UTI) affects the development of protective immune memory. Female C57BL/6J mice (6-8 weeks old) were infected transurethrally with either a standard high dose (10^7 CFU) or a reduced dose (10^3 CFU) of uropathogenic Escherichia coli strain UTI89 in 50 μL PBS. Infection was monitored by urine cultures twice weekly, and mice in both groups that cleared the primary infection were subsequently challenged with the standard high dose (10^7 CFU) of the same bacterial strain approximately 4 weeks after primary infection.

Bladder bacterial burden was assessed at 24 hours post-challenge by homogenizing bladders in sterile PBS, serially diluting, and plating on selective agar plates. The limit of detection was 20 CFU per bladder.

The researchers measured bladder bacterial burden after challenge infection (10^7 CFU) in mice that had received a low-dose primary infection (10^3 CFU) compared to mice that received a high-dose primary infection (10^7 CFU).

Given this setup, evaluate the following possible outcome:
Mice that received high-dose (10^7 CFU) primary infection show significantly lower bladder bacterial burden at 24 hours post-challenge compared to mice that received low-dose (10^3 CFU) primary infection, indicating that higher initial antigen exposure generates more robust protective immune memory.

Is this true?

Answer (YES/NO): YES